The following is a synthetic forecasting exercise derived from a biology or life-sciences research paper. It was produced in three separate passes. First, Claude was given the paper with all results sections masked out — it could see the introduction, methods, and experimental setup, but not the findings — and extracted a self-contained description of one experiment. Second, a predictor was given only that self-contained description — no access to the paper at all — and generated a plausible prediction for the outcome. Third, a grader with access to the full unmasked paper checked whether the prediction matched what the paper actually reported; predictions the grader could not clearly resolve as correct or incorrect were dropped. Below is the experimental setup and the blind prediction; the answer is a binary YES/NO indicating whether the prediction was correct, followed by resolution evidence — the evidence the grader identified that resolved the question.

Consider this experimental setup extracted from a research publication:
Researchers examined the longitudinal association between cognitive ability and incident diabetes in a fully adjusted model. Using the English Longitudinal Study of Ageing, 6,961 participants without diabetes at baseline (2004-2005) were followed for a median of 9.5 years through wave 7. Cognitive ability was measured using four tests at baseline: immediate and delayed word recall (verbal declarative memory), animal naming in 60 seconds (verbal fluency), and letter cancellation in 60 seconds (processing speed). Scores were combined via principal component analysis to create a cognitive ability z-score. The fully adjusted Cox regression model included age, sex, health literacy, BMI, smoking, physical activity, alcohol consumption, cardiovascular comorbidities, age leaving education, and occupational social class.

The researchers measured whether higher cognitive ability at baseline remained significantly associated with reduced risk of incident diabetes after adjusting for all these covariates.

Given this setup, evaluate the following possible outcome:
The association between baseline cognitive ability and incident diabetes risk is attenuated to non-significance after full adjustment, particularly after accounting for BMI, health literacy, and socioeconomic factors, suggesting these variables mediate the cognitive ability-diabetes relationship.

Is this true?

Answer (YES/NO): YES